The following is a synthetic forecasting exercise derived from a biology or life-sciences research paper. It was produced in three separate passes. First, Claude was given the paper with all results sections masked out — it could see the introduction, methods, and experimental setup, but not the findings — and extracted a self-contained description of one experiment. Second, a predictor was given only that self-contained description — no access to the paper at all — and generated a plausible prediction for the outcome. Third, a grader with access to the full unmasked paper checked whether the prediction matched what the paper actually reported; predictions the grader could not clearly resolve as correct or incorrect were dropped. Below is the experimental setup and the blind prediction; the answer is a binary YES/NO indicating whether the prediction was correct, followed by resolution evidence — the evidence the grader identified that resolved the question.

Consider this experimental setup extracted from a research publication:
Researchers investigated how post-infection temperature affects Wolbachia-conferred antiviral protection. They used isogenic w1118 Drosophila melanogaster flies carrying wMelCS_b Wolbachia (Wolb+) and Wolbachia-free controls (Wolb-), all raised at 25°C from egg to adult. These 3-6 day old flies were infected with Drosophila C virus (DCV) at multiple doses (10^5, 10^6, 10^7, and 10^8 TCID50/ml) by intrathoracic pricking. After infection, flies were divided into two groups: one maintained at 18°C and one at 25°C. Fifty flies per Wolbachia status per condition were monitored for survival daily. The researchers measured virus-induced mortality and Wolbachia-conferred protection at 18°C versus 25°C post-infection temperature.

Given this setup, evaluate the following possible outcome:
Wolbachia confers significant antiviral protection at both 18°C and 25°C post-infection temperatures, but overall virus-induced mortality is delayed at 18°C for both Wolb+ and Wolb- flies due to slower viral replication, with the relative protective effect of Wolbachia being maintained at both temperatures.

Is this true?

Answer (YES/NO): NO